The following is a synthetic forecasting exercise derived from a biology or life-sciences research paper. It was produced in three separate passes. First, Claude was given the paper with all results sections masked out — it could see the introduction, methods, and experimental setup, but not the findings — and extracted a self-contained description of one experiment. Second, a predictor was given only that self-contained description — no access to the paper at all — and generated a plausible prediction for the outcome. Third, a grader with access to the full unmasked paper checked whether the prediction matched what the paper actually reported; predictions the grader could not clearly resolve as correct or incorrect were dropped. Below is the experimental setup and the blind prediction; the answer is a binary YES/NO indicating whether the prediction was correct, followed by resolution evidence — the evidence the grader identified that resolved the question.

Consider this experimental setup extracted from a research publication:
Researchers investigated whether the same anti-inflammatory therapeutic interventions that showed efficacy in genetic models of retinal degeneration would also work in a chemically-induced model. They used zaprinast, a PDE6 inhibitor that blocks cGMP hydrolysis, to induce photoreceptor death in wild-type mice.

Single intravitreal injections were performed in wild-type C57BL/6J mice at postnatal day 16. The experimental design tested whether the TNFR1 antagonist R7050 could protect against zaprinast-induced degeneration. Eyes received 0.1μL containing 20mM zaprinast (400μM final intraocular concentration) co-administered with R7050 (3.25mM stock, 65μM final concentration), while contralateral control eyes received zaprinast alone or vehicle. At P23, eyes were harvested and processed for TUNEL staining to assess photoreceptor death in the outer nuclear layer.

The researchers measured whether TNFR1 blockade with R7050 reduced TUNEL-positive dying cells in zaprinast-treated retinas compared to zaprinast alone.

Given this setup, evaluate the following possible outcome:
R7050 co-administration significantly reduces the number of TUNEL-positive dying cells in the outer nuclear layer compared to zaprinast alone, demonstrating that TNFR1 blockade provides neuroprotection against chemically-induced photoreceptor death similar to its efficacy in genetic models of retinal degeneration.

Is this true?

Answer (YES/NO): YES